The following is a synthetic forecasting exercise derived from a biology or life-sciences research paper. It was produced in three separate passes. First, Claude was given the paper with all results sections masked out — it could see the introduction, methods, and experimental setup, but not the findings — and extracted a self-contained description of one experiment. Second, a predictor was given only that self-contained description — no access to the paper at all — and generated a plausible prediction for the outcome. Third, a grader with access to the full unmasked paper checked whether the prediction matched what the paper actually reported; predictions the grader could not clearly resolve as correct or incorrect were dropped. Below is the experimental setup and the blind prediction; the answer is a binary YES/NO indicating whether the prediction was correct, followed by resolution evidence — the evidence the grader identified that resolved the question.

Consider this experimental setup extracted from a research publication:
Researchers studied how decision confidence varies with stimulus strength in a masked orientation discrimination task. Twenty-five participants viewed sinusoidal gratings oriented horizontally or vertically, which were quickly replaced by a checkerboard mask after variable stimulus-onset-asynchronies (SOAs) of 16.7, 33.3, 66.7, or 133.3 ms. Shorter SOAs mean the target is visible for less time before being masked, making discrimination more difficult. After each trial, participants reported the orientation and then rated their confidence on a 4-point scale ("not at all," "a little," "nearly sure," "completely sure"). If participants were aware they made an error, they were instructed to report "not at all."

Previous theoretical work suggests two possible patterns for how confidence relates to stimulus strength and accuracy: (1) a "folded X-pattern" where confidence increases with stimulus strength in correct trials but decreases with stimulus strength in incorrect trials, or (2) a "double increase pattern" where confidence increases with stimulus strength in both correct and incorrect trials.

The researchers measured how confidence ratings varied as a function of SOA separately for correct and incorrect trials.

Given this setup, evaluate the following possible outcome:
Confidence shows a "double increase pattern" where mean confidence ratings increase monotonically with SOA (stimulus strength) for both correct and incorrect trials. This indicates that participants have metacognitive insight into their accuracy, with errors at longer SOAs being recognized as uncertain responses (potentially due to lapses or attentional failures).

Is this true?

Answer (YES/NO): NO